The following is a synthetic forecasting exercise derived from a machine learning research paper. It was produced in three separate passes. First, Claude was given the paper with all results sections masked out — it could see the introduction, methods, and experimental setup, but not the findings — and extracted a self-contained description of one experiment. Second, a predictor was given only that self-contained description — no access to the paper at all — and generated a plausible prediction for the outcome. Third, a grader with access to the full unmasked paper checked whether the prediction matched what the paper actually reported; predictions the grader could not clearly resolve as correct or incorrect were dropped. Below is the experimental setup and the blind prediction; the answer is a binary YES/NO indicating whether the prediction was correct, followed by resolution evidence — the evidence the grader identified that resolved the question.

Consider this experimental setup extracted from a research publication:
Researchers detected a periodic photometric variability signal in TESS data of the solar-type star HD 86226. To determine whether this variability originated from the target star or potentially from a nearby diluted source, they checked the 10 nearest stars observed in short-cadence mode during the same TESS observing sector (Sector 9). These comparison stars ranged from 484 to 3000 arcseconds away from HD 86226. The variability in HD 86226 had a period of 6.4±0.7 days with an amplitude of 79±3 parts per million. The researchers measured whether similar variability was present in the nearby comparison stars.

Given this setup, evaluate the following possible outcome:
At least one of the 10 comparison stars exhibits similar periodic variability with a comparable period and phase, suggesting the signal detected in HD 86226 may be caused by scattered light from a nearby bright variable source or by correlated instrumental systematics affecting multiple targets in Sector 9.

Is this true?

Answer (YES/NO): NO